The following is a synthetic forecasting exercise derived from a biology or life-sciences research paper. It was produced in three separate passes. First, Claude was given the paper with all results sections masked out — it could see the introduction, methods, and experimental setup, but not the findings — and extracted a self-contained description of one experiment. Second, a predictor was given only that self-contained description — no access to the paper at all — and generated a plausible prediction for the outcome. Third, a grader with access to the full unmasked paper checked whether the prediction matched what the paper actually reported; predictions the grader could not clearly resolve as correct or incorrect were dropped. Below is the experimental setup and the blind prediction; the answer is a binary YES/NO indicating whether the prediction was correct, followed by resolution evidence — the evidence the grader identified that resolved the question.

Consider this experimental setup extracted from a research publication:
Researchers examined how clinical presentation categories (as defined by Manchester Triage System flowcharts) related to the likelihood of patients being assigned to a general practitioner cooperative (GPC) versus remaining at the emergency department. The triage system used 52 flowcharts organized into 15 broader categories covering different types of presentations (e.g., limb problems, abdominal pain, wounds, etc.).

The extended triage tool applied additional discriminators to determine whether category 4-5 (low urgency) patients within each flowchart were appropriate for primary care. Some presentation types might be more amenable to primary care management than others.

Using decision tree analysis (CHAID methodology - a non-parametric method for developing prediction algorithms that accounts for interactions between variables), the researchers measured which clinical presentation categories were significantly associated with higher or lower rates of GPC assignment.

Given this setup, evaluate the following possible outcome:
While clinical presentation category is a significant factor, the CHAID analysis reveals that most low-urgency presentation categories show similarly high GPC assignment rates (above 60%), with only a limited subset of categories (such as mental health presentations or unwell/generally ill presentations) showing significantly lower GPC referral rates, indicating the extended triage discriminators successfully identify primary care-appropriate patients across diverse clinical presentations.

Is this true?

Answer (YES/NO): NO